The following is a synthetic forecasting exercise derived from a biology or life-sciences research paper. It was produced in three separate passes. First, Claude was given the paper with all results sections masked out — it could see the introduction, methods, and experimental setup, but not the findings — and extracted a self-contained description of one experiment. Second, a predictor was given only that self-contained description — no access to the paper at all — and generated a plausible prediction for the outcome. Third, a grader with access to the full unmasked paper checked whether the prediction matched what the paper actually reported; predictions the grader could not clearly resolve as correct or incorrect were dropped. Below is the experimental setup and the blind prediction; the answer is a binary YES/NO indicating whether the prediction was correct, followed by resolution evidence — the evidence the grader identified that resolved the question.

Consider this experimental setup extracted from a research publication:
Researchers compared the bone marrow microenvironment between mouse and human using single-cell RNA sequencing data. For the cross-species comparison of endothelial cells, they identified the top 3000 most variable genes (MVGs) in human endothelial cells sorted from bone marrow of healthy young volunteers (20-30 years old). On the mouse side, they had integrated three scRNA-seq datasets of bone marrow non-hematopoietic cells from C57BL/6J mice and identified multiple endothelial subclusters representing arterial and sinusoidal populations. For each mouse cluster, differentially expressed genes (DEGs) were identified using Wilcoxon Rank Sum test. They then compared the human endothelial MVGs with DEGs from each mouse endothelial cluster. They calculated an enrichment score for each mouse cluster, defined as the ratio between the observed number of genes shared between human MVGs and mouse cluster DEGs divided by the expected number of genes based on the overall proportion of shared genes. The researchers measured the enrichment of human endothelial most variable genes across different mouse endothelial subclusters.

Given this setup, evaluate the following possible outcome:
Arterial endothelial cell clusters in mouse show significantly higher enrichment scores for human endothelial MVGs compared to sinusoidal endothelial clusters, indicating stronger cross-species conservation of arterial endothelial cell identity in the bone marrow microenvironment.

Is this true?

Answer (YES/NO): NO